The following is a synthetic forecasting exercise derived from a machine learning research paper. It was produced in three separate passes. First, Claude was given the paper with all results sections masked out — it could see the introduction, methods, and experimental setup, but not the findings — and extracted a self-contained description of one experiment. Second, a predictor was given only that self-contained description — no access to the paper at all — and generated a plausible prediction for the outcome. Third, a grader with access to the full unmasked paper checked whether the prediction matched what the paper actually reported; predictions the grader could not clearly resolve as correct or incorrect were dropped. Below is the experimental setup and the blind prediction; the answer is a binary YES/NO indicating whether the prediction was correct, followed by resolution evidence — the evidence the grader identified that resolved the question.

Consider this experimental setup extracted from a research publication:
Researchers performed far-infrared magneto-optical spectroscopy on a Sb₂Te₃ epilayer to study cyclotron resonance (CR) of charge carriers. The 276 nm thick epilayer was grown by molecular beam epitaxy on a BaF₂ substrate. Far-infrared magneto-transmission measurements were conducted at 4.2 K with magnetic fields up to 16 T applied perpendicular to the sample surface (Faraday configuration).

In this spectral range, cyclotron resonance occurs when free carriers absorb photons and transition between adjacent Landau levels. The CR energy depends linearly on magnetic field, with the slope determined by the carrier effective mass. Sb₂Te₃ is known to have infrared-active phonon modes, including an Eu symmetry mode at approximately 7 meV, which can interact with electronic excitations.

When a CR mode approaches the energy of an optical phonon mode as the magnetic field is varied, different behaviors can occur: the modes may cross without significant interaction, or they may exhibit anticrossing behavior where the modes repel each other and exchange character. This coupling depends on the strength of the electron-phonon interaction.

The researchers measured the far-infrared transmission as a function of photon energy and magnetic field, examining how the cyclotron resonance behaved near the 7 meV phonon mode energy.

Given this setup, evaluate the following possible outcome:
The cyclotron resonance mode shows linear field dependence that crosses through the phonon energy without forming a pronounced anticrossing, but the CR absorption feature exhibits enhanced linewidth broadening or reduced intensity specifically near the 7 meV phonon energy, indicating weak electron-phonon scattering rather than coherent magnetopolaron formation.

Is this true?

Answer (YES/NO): NO